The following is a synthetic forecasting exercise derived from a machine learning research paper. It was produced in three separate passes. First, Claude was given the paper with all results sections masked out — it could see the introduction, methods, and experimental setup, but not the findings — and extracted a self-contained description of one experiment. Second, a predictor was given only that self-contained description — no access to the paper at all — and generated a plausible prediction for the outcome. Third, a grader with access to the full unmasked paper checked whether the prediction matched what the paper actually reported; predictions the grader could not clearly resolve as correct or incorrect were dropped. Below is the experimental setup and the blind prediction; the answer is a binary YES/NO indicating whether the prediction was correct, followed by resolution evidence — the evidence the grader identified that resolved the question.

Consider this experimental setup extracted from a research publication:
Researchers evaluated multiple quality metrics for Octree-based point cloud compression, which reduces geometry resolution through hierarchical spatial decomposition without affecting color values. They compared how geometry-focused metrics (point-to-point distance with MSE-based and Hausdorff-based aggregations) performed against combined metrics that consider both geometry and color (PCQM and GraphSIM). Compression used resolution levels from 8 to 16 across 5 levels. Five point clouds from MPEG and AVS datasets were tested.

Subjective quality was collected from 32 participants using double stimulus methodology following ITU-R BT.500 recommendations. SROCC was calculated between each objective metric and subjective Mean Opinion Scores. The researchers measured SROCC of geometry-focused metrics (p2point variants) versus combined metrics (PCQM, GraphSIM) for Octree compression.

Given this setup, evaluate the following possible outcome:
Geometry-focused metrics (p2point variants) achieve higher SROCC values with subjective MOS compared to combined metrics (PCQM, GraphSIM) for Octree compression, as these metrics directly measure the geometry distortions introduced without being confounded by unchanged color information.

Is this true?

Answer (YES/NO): YES